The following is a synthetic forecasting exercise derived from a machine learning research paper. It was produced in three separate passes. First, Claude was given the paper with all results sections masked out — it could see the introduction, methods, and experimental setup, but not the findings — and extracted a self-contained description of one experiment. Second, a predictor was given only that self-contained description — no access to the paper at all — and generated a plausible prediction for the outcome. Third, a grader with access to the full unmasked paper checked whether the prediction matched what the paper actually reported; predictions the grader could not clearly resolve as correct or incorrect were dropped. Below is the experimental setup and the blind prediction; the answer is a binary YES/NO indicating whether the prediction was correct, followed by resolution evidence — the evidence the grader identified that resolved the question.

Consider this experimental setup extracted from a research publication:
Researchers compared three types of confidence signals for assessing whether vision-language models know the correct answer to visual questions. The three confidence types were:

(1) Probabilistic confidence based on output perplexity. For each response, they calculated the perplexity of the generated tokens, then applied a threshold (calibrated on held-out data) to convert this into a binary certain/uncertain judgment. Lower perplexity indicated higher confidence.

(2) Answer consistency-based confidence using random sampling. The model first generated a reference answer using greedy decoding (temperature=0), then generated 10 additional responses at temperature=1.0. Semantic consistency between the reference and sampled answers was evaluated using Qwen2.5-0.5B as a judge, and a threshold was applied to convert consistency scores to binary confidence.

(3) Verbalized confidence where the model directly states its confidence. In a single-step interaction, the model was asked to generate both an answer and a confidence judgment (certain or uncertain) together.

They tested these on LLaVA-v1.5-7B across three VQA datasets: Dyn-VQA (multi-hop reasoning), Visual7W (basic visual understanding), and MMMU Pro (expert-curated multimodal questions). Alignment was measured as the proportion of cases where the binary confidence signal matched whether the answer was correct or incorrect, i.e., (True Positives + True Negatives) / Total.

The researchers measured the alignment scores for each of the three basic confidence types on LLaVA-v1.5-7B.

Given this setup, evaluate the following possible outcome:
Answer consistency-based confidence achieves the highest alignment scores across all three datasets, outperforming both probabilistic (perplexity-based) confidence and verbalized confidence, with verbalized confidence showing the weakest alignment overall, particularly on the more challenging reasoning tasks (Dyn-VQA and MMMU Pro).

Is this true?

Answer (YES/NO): NO